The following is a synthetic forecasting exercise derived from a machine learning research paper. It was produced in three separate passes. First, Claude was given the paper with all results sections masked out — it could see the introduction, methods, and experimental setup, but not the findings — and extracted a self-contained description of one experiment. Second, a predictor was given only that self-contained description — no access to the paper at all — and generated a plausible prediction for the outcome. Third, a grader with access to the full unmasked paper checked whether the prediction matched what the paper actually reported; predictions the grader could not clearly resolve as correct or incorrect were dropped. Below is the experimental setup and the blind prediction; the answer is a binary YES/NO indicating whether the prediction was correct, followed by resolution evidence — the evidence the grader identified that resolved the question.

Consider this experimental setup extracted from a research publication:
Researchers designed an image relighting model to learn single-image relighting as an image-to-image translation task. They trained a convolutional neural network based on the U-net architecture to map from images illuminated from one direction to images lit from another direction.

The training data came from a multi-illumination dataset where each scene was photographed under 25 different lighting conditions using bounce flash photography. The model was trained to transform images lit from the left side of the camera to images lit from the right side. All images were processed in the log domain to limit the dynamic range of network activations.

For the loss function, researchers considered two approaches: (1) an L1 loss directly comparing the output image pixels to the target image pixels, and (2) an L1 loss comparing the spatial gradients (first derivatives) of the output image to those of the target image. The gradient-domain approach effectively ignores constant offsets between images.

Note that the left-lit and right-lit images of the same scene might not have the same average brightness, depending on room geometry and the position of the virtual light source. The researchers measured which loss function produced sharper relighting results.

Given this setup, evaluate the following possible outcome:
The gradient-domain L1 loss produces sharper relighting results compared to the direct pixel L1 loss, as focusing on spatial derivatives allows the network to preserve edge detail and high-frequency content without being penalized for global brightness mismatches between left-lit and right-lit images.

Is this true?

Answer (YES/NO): YES